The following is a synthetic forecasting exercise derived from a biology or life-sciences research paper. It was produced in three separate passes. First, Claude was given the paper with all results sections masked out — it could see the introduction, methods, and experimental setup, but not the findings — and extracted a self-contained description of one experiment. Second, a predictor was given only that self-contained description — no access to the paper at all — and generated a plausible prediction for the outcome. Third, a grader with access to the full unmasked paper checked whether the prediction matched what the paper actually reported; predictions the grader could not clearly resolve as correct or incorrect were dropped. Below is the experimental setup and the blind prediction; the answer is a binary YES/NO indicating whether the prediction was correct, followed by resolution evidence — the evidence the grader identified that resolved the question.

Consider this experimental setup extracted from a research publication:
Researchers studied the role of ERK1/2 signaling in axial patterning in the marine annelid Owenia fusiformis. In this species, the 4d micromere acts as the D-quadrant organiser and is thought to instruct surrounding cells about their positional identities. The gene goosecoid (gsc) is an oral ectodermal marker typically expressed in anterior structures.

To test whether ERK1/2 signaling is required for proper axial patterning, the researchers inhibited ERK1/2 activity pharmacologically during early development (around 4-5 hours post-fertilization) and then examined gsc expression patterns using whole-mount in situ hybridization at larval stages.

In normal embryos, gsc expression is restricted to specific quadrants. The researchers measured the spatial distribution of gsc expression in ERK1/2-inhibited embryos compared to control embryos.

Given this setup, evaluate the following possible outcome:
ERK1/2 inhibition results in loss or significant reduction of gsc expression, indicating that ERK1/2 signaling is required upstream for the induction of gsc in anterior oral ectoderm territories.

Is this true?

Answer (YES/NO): NO